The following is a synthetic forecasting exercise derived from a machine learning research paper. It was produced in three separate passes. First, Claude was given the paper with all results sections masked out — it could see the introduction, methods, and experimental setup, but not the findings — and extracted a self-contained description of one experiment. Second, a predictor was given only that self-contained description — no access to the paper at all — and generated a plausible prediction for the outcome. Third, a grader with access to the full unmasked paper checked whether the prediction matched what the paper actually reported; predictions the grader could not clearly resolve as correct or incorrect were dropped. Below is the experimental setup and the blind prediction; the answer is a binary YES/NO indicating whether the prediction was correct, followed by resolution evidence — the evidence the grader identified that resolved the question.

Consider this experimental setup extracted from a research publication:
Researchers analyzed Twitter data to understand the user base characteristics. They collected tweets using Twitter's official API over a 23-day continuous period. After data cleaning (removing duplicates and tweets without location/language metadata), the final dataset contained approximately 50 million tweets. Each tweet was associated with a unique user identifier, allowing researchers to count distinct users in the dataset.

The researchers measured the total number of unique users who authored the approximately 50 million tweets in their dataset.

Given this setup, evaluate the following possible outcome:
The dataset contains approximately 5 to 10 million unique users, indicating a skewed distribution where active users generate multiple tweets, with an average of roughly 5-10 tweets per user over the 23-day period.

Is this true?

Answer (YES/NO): NO